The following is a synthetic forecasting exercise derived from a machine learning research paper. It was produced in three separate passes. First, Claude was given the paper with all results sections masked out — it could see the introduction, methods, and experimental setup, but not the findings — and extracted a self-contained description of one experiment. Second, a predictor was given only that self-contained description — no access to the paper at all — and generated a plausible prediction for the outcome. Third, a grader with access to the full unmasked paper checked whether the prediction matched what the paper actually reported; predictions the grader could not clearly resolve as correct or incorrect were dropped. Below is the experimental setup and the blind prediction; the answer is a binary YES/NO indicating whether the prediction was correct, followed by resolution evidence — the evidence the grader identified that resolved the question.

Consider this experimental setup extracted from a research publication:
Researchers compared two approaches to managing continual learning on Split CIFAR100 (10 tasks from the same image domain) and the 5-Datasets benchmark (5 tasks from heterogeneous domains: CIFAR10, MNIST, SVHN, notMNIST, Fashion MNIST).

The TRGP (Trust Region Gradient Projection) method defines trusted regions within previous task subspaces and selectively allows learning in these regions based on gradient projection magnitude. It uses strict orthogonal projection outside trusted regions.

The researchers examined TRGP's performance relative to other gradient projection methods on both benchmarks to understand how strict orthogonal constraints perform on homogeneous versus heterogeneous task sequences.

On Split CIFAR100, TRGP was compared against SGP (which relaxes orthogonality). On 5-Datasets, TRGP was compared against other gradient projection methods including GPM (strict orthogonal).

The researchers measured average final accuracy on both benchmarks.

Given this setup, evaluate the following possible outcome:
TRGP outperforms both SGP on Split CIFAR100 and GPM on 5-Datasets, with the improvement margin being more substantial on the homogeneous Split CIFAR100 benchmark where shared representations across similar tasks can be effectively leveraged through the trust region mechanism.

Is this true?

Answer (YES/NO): NO